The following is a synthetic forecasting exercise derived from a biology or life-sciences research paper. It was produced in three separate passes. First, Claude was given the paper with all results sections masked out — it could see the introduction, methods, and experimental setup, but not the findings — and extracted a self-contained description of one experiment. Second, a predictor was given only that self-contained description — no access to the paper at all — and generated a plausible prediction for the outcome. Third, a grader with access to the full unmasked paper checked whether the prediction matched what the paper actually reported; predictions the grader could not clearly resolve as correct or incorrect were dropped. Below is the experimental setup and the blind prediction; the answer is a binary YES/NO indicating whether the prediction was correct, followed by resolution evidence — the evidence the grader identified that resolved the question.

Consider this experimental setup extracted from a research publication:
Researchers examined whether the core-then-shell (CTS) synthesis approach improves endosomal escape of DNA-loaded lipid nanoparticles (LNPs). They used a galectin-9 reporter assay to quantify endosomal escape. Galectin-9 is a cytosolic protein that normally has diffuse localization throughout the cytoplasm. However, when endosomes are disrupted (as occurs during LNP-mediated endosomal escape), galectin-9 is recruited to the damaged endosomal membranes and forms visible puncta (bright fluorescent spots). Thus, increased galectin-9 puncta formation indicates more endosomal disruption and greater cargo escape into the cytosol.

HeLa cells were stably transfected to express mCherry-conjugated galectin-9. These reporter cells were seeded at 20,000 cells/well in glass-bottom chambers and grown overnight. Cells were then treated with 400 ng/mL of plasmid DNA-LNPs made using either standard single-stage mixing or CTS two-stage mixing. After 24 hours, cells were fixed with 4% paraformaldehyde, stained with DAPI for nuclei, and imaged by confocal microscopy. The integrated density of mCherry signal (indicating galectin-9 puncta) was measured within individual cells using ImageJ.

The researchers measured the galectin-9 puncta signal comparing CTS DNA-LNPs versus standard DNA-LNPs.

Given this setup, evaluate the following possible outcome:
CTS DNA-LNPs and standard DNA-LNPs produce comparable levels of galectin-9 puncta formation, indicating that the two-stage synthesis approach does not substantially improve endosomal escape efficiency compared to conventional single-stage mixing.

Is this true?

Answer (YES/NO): NO